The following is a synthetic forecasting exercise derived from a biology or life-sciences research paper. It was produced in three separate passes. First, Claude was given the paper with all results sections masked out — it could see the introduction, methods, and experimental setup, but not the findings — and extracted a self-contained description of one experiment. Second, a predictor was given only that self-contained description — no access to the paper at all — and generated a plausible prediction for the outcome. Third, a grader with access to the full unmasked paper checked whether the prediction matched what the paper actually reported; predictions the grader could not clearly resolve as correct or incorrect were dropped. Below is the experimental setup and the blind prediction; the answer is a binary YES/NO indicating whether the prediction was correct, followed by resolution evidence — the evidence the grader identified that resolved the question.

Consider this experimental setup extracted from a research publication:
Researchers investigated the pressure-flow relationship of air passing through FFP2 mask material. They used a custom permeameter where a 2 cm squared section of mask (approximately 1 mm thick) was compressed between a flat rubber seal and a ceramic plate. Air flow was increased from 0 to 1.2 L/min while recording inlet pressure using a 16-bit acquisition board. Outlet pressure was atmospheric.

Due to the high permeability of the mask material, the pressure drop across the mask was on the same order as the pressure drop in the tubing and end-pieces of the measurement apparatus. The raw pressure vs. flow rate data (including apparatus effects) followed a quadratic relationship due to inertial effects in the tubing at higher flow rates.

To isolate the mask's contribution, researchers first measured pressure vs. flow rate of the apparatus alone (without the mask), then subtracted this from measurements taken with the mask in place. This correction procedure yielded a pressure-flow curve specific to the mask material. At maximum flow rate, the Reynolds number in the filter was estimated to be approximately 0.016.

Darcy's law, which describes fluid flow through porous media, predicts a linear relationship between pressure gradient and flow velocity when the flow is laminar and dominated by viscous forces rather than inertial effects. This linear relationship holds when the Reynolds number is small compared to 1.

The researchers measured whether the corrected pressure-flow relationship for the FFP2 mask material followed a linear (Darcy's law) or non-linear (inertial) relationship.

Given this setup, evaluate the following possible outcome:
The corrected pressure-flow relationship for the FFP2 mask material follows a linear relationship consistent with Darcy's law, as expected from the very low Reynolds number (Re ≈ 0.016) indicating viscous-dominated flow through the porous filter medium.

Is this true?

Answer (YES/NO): YES